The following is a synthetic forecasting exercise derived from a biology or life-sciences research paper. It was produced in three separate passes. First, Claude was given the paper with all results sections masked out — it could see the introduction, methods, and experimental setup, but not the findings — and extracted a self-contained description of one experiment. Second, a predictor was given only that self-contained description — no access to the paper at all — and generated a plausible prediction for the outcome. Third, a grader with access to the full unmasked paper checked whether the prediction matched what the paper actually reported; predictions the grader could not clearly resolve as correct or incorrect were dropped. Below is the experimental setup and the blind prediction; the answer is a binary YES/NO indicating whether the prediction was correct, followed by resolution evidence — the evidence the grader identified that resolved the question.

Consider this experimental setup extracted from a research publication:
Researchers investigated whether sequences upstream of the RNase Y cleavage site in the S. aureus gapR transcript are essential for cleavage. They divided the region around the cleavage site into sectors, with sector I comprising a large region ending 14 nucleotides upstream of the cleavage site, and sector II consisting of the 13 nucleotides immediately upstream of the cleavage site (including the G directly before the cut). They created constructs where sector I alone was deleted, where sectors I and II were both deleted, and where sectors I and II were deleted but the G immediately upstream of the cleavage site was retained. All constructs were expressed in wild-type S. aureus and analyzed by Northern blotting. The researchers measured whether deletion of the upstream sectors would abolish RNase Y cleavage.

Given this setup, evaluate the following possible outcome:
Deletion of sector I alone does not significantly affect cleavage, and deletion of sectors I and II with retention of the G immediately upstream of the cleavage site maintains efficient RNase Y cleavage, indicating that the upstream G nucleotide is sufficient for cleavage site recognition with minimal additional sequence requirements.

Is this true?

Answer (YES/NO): NO